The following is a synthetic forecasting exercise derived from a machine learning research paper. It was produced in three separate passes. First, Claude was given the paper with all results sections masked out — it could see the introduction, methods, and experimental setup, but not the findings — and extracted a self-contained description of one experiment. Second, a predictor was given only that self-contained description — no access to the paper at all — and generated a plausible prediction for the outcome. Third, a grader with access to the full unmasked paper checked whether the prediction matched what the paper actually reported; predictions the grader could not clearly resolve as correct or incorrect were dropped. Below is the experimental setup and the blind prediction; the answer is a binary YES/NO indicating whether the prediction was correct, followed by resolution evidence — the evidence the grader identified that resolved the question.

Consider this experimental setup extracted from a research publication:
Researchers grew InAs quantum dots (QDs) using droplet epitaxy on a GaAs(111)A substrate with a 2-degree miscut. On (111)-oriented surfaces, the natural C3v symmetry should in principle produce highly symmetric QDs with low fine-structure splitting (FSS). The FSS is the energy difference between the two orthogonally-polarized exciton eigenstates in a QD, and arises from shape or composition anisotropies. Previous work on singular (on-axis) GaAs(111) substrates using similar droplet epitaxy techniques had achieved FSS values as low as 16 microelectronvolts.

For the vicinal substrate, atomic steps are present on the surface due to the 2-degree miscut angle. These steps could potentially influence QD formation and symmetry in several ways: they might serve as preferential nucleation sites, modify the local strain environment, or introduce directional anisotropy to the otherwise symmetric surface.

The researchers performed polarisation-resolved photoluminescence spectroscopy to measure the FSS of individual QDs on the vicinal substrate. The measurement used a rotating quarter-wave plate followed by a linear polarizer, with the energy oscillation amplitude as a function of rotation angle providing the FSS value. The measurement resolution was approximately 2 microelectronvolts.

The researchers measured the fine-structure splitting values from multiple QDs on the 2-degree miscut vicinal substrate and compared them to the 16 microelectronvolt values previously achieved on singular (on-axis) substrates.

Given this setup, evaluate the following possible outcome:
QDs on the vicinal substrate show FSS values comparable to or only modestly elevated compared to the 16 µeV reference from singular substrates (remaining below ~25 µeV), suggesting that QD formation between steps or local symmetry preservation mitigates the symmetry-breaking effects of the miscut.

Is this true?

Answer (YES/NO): NO